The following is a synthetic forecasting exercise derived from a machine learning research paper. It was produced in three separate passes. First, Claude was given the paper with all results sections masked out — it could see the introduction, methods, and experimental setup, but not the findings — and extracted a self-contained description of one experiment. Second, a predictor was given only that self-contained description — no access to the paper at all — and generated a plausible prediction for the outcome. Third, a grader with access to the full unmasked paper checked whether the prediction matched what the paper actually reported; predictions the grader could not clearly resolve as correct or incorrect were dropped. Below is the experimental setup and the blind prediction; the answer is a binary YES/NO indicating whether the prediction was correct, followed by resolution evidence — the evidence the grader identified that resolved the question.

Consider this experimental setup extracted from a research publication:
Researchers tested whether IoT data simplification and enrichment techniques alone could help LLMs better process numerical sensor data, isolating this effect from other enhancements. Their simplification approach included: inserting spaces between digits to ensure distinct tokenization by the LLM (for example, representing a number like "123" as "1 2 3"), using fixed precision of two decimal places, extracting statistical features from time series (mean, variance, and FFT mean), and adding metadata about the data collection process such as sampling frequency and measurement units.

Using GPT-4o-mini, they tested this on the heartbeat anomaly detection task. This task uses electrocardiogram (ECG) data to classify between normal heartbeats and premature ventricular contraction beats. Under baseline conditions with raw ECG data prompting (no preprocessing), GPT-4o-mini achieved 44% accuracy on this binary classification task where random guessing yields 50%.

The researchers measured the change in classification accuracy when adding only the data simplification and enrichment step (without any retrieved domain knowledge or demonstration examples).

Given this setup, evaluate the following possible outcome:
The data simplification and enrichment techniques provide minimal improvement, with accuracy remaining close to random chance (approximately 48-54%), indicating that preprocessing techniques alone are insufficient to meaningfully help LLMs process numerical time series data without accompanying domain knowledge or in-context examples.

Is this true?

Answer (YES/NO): YES